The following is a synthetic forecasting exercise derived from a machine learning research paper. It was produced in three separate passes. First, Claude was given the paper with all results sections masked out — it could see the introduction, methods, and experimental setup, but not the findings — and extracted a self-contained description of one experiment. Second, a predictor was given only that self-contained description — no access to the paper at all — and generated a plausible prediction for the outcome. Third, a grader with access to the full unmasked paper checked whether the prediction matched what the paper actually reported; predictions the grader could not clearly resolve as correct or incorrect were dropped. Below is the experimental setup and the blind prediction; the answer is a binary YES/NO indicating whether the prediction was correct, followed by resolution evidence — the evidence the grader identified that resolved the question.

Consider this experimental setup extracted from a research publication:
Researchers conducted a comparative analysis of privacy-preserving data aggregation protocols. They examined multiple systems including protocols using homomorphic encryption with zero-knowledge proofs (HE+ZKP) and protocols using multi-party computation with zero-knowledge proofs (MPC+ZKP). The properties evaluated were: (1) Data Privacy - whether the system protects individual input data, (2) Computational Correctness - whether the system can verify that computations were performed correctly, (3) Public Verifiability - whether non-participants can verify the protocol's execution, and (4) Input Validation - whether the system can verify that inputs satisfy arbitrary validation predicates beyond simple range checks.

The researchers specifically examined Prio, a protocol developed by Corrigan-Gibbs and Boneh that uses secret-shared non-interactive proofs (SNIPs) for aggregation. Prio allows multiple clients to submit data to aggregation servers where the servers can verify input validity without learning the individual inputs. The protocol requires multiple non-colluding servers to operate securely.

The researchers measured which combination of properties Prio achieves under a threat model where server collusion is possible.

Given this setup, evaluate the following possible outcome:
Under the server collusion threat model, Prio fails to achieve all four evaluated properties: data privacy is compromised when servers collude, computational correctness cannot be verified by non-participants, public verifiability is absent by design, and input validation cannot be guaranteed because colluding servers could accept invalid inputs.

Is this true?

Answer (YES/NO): NO